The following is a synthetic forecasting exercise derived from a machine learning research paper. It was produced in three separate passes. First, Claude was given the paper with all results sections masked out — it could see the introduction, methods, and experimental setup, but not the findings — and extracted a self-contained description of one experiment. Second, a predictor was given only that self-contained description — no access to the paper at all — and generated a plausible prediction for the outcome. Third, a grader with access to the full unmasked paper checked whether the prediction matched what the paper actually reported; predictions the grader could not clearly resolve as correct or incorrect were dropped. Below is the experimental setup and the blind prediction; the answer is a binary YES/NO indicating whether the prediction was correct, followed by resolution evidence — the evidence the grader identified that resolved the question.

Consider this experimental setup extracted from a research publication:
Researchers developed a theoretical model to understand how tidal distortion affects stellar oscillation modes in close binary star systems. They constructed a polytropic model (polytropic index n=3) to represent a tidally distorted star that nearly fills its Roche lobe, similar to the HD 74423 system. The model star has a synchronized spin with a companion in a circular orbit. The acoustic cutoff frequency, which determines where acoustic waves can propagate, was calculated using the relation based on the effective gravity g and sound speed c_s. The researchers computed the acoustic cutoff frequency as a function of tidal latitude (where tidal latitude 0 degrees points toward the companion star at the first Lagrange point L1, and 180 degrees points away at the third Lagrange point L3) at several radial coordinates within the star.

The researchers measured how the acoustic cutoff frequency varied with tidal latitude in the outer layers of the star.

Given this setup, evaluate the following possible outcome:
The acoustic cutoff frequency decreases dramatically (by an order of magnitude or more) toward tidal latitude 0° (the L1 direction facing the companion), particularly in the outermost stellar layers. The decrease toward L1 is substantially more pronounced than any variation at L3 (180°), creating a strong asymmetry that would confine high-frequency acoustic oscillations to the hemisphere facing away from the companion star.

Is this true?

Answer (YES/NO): NO